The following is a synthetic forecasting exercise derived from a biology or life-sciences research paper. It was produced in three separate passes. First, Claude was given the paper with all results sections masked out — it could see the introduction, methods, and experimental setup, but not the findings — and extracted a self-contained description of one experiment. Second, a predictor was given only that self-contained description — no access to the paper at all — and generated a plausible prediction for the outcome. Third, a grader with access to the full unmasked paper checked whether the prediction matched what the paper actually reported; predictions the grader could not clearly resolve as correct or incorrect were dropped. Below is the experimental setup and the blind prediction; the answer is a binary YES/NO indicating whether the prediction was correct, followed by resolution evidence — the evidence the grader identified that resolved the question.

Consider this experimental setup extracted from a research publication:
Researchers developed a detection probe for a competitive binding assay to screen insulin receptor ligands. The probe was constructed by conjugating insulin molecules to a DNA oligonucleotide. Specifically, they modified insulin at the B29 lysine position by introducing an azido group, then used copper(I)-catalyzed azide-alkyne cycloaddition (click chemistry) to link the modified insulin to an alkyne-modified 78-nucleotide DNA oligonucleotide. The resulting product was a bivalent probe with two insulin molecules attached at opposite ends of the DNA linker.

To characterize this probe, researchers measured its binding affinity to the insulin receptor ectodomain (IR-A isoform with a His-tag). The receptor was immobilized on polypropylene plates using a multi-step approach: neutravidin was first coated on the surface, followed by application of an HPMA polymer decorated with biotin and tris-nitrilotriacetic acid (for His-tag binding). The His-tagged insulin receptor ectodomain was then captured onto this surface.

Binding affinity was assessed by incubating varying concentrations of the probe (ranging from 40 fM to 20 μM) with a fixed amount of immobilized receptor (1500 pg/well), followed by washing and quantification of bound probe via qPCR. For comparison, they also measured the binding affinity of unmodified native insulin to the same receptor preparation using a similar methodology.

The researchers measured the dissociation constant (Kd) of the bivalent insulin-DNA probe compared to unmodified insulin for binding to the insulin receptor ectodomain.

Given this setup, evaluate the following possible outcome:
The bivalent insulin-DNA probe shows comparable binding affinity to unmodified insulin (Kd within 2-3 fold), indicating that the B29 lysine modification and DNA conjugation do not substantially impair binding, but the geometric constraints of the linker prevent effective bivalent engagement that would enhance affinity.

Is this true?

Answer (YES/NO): YES